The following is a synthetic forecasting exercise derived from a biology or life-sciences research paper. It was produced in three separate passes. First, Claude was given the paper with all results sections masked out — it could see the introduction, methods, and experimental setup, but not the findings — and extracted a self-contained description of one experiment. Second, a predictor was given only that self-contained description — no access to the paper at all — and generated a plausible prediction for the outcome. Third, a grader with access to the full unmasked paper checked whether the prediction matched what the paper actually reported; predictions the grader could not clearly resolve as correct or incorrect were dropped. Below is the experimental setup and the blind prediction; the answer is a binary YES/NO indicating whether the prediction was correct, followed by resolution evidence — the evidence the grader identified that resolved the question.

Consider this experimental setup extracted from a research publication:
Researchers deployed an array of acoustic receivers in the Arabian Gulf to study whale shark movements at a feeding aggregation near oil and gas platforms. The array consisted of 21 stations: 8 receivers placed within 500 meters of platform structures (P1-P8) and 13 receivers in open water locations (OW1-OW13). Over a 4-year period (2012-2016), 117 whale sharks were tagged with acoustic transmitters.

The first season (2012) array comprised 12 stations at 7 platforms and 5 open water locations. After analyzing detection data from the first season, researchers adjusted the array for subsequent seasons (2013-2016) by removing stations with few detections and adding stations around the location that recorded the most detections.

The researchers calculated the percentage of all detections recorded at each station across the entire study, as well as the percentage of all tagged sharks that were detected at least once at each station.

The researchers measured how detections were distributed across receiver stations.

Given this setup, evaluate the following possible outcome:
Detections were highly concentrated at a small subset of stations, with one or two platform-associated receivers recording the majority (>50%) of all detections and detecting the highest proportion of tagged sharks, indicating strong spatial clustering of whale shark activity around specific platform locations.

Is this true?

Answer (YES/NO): YES